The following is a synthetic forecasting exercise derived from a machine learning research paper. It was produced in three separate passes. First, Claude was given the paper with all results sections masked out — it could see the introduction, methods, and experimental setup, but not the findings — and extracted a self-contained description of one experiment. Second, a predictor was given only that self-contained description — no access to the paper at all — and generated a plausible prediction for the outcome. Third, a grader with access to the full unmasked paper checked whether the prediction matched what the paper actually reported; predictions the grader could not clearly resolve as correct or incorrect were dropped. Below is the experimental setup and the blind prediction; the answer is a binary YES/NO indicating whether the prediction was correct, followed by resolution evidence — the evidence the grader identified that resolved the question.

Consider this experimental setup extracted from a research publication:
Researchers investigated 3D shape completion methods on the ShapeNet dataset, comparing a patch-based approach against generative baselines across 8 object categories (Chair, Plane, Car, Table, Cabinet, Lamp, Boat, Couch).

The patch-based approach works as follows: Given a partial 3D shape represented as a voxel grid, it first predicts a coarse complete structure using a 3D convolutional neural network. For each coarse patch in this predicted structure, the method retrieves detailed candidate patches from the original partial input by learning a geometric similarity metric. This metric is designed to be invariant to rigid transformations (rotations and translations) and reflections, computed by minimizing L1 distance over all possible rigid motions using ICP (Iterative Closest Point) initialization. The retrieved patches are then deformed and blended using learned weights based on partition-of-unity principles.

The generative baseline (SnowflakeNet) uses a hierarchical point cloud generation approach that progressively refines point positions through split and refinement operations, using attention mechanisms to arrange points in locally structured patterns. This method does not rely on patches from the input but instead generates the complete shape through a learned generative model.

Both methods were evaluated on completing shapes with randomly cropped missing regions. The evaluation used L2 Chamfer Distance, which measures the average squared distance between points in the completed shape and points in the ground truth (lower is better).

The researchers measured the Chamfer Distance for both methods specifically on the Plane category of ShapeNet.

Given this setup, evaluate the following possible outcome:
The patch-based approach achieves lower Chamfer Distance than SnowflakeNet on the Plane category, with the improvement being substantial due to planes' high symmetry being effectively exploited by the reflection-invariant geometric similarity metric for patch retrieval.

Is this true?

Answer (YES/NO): NO